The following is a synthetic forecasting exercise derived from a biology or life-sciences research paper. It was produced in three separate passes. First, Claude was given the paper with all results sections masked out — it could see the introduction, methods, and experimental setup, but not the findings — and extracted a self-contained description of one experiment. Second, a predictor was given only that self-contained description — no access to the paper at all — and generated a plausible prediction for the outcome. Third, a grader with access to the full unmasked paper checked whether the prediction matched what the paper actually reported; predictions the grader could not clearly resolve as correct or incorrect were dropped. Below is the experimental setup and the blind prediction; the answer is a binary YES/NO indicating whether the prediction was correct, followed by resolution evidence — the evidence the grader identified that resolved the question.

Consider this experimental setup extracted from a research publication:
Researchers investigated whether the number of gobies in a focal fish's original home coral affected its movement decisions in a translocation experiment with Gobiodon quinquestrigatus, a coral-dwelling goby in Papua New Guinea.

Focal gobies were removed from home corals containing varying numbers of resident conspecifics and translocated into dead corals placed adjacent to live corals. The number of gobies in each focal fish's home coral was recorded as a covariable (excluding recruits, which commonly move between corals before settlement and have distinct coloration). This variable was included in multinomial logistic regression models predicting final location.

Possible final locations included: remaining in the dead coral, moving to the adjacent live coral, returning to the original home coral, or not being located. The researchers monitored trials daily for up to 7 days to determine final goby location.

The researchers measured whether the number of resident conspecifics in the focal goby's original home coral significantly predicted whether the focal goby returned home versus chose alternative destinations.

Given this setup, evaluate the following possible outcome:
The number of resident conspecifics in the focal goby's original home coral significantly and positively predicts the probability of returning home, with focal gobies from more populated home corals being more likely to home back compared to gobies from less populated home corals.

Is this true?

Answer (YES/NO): NO